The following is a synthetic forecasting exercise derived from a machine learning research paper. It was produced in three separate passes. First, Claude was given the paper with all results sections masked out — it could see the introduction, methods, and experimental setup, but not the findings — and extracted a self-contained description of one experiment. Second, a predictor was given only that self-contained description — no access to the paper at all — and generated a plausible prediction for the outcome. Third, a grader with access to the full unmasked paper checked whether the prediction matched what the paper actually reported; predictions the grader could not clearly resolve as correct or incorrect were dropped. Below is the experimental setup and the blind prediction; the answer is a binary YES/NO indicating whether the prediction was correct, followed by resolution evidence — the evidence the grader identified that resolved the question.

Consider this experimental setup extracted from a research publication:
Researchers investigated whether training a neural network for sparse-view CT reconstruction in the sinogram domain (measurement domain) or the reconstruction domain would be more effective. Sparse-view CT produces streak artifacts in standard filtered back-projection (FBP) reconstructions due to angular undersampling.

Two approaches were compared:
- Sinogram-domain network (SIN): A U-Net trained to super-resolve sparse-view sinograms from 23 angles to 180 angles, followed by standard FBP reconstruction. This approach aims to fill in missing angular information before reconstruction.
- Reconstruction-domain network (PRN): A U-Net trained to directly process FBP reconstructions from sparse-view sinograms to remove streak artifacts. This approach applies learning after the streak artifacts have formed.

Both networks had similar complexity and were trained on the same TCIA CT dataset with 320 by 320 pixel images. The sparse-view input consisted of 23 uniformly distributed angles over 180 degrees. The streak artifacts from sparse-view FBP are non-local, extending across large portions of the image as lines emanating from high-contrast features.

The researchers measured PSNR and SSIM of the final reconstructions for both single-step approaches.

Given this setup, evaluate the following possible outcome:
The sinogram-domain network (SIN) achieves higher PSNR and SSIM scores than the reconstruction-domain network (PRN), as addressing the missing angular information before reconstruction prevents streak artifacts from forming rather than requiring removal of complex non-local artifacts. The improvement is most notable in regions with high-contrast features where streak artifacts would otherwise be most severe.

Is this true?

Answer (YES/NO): YES